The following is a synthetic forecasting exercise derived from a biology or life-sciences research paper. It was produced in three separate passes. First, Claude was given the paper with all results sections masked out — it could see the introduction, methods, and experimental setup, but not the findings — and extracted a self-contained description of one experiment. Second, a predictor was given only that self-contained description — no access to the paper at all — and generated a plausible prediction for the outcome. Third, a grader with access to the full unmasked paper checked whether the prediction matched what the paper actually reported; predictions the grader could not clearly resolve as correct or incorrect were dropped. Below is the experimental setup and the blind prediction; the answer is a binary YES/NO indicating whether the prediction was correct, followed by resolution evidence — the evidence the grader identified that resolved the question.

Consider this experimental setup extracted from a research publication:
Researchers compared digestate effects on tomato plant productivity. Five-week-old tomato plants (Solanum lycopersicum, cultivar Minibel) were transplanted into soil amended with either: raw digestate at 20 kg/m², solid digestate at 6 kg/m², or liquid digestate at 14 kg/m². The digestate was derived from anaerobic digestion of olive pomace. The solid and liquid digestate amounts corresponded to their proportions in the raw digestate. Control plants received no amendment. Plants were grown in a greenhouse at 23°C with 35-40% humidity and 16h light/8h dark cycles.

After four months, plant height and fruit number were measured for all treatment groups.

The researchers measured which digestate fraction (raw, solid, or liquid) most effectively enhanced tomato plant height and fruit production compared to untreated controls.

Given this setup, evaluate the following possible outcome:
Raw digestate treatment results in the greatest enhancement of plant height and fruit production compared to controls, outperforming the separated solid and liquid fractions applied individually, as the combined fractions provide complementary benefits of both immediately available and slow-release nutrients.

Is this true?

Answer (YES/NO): NO